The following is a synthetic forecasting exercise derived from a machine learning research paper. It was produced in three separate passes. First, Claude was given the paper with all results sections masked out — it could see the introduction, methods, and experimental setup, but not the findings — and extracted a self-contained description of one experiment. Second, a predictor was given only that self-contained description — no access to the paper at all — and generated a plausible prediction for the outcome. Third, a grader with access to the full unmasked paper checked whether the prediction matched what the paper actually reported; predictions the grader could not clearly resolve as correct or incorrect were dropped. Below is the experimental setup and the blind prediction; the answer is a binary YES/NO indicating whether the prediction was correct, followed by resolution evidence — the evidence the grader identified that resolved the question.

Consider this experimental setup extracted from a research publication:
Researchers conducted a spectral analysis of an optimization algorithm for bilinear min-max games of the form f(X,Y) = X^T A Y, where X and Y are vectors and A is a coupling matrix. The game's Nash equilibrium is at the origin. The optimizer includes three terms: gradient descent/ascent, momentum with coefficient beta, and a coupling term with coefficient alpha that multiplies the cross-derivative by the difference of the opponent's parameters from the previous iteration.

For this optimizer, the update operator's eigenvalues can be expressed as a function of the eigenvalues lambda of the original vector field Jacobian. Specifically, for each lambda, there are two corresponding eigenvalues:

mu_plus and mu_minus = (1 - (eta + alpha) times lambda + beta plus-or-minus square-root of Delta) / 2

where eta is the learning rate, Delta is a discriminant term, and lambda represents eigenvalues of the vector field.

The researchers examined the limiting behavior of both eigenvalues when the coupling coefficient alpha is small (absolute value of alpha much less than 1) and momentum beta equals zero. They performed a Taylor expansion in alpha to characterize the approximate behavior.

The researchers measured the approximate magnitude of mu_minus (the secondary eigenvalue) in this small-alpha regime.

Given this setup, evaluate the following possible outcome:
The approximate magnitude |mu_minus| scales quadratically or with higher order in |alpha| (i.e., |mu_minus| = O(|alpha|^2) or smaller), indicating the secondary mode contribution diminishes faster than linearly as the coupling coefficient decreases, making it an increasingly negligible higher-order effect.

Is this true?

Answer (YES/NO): NO